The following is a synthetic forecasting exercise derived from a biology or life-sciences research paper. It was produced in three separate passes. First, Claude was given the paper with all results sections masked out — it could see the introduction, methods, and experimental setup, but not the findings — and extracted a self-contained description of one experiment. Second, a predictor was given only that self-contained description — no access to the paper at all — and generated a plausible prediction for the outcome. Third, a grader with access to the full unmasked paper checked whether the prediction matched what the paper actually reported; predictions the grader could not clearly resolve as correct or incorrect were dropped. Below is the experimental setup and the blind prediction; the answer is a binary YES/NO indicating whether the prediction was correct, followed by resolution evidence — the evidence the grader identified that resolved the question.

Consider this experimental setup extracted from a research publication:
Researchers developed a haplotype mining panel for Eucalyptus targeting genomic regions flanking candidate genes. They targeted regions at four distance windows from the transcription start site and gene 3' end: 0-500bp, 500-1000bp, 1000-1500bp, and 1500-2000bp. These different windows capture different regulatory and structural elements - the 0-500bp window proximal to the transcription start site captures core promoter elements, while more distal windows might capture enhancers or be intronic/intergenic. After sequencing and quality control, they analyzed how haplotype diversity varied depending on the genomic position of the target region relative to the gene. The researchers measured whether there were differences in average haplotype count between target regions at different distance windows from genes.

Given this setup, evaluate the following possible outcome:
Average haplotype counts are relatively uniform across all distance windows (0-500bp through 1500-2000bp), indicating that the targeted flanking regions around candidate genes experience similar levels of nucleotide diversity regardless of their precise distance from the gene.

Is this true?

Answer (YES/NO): NO